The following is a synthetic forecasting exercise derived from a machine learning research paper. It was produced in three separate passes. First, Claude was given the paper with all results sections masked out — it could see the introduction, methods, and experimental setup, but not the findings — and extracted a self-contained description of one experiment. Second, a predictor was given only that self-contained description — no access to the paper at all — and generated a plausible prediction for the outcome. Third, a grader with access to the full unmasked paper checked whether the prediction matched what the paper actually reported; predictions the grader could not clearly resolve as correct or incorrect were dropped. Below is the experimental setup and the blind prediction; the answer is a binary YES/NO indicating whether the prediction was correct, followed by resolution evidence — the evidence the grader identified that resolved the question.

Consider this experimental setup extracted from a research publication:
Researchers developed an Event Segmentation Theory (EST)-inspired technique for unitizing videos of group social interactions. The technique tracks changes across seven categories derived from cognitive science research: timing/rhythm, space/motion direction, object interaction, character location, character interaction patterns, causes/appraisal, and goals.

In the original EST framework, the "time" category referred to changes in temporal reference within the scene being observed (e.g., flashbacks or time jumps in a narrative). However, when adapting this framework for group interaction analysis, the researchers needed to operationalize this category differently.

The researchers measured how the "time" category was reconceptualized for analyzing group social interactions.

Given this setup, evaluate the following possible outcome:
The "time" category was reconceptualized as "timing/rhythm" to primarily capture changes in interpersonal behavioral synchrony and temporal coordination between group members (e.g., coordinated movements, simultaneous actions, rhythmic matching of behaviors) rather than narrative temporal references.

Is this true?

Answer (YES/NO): NO